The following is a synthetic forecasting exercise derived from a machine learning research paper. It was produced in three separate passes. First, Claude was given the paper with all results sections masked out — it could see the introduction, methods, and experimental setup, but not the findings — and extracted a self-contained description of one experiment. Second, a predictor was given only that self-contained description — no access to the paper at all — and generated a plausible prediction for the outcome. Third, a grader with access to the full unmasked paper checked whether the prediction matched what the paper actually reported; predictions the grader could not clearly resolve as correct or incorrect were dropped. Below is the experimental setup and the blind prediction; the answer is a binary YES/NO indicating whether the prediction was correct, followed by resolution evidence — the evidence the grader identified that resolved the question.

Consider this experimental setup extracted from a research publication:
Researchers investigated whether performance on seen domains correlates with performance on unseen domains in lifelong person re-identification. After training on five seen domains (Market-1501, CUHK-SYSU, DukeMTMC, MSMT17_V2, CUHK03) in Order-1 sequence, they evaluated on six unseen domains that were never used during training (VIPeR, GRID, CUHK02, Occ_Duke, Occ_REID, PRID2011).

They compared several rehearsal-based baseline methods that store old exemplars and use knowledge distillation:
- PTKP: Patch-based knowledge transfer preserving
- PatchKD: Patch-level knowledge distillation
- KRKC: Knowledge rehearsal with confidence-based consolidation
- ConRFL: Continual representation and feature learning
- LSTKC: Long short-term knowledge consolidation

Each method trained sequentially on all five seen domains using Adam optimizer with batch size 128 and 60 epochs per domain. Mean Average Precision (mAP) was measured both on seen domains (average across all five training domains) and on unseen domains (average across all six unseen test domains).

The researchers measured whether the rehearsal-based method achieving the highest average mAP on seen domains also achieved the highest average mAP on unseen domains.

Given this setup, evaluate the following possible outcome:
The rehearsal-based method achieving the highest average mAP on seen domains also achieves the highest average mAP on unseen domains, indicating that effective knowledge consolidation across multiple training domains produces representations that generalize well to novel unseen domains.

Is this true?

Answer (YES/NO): YES